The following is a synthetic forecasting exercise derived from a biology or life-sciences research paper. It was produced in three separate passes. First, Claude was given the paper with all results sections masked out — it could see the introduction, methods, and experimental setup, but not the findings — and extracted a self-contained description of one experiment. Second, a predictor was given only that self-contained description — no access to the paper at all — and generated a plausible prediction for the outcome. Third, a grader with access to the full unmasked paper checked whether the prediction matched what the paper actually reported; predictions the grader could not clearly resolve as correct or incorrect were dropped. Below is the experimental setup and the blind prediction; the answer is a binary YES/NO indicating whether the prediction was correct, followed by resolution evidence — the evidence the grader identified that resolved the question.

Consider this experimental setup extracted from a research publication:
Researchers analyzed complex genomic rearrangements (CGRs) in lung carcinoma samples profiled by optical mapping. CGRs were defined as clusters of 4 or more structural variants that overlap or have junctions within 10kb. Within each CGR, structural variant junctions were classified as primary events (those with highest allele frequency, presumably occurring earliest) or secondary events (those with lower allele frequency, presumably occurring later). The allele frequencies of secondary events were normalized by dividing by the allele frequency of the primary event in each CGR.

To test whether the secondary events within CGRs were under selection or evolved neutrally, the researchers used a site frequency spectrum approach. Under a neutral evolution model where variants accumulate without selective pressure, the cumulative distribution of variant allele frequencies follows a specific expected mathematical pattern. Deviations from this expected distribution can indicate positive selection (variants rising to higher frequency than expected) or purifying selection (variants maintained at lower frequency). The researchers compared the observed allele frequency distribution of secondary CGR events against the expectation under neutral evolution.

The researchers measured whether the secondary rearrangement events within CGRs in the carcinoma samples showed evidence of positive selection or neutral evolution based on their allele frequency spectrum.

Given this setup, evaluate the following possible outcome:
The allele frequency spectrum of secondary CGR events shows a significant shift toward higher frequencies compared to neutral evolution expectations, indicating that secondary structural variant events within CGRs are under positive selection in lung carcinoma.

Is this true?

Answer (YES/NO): YES